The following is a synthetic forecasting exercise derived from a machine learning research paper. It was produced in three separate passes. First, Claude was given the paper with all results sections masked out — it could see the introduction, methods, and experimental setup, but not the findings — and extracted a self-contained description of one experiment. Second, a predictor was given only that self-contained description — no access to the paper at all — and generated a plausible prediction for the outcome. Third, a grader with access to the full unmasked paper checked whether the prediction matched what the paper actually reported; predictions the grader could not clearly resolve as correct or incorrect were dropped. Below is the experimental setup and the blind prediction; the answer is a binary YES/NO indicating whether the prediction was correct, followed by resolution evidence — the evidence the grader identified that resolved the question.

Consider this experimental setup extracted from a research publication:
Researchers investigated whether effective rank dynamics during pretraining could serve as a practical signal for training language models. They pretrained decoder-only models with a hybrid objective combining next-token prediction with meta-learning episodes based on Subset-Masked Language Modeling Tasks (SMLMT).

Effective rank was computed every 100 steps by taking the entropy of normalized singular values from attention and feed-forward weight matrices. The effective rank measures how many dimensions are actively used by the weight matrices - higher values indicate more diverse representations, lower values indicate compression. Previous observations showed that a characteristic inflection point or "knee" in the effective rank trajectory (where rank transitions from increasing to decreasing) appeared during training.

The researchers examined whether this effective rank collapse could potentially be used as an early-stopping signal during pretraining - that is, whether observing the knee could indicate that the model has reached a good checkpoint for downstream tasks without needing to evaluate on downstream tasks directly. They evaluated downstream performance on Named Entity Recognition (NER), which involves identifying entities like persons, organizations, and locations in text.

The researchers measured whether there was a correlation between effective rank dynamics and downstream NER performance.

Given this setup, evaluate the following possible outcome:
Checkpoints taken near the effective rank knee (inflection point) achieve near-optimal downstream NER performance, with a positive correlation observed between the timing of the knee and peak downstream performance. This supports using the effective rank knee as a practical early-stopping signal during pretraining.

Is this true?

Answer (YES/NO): NO